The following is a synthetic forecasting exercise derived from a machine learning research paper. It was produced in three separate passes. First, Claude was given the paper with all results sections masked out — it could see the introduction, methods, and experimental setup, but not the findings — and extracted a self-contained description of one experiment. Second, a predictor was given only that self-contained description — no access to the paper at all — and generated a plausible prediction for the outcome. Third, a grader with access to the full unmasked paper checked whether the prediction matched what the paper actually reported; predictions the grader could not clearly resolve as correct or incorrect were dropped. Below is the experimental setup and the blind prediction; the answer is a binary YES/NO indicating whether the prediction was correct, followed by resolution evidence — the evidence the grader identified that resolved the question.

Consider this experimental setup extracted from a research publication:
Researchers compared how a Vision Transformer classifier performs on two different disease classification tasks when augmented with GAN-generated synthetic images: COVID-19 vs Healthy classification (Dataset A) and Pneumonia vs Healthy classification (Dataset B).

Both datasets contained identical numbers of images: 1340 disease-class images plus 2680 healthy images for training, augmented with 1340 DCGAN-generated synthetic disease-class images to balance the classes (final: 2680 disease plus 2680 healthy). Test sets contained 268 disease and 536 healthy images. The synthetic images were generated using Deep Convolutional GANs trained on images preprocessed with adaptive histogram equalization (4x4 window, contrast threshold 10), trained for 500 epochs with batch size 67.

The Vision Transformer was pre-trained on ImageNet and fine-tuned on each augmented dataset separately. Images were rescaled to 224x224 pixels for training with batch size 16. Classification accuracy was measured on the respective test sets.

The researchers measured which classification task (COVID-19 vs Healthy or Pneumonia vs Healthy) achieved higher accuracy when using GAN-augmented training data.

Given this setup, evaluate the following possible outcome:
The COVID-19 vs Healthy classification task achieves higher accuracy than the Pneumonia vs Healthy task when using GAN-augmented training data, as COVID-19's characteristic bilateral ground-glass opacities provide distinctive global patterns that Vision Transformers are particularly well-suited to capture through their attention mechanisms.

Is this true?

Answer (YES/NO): NO